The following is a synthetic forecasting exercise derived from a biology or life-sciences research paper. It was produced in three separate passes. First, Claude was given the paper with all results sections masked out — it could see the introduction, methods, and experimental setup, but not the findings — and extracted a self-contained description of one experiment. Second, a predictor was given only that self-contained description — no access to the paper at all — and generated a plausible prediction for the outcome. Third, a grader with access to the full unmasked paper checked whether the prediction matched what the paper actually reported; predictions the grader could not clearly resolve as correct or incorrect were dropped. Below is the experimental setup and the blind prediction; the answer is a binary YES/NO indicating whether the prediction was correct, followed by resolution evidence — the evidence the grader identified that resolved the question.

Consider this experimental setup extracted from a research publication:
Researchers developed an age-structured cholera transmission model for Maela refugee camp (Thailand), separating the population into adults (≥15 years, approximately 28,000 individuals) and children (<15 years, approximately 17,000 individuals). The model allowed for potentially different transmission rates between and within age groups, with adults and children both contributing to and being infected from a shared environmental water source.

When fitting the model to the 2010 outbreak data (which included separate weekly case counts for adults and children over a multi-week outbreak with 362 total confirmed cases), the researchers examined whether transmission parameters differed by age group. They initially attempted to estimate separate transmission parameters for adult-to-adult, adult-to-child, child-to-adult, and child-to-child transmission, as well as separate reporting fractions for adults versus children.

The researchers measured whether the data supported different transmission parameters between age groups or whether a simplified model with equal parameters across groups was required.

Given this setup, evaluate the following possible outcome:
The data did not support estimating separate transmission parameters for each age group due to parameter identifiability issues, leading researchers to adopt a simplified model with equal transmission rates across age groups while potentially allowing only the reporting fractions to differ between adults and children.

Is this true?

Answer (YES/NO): YES